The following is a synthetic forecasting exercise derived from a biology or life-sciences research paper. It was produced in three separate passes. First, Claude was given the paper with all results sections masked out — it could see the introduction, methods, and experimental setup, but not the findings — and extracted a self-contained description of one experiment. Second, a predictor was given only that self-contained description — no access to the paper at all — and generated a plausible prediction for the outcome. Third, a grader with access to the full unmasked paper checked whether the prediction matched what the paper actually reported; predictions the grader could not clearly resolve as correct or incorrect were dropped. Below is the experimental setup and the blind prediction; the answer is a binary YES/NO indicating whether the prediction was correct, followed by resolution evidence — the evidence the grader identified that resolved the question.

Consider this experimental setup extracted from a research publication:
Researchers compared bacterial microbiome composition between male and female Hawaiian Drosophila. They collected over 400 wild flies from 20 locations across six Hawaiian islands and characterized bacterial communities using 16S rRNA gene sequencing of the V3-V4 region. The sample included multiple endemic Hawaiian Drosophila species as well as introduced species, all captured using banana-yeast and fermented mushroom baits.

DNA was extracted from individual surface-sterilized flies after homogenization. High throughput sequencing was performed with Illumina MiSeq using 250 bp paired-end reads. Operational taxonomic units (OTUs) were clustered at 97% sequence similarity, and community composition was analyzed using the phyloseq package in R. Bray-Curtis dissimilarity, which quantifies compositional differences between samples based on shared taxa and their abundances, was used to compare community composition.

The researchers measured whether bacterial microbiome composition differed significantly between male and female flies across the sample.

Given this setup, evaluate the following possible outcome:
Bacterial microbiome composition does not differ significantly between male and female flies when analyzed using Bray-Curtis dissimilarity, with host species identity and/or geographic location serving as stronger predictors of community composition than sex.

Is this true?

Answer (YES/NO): YES